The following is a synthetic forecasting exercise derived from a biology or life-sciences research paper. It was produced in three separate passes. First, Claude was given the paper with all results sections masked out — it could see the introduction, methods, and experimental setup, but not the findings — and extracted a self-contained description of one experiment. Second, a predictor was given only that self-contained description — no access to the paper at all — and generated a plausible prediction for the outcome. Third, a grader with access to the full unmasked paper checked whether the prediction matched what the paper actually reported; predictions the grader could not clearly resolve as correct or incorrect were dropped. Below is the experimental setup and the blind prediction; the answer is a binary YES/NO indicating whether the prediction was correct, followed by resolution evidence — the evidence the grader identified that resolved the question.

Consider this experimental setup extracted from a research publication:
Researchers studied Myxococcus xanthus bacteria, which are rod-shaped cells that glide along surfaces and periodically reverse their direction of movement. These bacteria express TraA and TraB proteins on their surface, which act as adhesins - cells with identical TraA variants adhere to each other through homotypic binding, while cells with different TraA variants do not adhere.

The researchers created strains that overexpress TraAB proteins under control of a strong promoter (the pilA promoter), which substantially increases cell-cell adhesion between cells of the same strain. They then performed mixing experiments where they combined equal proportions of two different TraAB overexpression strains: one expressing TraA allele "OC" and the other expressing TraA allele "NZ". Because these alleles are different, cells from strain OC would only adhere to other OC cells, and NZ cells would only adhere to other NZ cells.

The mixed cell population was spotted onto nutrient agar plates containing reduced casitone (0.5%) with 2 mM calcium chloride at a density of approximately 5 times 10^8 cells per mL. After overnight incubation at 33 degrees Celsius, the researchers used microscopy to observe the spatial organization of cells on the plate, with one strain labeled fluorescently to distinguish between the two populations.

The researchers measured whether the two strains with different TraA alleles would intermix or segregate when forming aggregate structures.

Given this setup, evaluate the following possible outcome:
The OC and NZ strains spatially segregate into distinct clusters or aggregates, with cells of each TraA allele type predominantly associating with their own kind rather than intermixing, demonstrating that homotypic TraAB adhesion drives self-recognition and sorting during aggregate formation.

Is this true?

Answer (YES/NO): NO